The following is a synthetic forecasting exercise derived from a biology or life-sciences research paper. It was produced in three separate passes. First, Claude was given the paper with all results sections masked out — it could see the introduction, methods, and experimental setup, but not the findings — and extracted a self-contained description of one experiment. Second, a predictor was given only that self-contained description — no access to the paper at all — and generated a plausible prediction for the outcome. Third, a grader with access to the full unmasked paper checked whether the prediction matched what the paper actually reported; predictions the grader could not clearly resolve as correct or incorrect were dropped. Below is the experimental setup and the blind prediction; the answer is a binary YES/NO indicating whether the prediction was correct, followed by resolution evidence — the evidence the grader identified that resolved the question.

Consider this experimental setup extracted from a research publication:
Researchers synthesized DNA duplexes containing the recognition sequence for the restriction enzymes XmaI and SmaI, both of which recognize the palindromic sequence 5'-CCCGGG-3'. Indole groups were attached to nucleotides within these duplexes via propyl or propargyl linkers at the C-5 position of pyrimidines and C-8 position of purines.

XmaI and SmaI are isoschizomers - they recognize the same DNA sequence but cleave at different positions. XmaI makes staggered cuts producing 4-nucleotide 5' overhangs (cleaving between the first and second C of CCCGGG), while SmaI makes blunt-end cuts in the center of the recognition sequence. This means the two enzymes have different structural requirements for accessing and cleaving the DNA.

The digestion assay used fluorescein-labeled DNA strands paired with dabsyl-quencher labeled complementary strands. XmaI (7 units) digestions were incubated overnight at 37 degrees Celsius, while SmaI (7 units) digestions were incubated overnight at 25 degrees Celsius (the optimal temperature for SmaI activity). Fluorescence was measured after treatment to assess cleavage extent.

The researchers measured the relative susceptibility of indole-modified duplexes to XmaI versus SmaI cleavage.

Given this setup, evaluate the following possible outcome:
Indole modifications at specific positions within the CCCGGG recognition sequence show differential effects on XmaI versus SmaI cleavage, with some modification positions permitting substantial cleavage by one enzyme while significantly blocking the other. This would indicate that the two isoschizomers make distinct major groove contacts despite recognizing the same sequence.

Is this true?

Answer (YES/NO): NO